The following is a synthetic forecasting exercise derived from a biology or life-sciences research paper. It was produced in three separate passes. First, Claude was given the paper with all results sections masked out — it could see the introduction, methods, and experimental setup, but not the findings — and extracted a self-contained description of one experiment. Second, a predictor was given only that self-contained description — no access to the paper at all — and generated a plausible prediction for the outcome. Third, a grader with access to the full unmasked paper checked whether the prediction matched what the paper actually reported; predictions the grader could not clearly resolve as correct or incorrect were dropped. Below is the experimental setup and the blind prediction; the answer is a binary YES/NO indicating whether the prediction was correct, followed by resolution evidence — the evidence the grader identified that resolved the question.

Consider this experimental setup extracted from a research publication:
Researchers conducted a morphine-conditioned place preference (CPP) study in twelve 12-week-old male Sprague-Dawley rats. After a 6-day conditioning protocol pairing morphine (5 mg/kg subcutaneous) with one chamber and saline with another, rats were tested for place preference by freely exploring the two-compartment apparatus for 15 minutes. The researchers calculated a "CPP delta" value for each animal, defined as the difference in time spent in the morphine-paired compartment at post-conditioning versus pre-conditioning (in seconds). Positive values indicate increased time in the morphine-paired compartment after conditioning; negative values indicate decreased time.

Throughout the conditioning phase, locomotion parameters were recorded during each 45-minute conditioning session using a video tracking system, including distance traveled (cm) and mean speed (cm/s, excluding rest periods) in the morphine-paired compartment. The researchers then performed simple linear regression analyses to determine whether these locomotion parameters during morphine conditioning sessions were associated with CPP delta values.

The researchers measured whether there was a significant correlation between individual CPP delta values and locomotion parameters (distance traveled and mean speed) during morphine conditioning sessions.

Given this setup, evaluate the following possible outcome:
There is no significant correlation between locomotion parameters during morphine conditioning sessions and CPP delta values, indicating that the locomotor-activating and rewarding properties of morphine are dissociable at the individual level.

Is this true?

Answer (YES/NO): YES